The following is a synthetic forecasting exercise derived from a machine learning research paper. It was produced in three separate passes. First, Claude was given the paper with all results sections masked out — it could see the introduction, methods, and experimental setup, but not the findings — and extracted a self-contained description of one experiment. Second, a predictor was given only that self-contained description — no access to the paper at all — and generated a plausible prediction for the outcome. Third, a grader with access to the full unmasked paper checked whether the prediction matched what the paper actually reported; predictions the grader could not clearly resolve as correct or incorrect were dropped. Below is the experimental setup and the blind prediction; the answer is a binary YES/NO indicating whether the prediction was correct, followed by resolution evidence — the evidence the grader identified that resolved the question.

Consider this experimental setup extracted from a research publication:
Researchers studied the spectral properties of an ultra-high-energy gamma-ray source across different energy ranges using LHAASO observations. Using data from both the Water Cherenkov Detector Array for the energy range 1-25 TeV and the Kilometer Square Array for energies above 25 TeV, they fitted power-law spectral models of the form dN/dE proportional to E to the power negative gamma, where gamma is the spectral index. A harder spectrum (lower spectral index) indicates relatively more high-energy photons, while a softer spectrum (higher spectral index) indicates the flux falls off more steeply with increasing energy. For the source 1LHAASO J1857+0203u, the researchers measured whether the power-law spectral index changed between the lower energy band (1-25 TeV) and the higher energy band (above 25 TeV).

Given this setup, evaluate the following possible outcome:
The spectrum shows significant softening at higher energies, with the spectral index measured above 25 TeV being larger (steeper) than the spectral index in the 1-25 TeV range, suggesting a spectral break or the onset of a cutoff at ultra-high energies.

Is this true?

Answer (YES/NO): YES